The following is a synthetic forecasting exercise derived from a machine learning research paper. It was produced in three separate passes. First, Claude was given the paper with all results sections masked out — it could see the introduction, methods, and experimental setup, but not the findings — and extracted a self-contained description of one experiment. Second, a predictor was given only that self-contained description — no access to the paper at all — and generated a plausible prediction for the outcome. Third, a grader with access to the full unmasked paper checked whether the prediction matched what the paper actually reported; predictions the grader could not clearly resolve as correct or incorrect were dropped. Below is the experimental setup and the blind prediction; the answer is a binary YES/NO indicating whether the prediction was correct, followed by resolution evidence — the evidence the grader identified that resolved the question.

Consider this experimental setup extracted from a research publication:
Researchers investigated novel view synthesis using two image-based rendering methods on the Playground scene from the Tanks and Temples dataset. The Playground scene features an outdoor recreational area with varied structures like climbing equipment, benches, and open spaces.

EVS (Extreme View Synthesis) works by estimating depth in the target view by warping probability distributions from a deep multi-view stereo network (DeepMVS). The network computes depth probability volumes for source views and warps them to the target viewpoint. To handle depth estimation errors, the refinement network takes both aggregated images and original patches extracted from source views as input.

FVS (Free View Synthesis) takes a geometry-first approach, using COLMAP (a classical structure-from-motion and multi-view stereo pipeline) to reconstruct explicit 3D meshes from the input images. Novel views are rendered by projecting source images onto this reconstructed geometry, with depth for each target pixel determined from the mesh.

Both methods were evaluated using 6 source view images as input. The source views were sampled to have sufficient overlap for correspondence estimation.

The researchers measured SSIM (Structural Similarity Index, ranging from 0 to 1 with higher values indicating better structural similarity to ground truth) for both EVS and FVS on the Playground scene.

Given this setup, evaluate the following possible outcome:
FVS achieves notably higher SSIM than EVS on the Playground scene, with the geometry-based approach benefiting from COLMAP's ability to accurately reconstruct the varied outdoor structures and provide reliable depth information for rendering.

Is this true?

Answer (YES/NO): NO